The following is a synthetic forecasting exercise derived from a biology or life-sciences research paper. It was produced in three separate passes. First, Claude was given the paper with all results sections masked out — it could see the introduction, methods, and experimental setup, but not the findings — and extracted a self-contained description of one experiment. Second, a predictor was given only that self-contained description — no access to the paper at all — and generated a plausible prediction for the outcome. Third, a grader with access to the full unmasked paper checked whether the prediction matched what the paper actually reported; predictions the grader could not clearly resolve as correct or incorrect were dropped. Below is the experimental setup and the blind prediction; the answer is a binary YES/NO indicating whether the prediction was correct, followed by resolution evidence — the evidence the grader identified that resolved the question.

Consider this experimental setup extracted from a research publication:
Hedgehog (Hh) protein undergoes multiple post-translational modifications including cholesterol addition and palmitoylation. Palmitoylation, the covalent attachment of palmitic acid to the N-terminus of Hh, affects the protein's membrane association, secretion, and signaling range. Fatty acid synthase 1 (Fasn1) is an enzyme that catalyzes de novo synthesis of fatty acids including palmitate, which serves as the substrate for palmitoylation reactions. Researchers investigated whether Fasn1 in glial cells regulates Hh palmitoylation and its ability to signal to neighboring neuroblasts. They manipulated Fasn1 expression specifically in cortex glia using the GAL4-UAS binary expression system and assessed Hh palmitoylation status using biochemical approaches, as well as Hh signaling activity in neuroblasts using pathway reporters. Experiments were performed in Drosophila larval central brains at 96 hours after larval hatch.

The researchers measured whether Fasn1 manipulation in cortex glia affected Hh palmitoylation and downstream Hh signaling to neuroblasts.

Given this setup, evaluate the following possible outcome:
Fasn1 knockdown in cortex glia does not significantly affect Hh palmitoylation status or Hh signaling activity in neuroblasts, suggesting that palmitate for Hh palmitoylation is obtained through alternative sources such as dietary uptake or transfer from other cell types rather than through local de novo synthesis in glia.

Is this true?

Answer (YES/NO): NO